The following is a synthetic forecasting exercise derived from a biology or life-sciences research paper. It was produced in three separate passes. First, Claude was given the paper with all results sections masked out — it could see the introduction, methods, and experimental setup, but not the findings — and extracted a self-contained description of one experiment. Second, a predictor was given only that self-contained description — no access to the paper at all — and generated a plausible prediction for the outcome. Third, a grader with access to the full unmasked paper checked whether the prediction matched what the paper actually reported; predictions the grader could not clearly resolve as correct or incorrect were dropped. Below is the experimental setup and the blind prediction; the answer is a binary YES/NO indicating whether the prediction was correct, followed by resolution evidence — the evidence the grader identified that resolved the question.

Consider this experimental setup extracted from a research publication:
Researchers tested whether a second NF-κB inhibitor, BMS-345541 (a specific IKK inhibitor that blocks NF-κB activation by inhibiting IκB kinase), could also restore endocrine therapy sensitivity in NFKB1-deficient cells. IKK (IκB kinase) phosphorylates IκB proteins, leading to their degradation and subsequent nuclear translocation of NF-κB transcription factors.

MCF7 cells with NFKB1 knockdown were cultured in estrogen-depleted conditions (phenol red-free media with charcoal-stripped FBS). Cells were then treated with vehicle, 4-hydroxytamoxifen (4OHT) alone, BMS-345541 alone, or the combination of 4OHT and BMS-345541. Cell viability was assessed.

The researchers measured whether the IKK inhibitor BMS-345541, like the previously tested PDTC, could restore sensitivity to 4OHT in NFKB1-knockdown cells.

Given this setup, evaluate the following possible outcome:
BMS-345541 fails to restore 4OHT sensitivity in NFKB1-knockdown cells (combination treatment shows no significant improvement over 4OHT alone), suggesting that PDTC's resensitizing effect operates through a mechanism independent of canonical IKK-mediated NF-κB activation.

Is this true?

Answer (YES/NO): NO